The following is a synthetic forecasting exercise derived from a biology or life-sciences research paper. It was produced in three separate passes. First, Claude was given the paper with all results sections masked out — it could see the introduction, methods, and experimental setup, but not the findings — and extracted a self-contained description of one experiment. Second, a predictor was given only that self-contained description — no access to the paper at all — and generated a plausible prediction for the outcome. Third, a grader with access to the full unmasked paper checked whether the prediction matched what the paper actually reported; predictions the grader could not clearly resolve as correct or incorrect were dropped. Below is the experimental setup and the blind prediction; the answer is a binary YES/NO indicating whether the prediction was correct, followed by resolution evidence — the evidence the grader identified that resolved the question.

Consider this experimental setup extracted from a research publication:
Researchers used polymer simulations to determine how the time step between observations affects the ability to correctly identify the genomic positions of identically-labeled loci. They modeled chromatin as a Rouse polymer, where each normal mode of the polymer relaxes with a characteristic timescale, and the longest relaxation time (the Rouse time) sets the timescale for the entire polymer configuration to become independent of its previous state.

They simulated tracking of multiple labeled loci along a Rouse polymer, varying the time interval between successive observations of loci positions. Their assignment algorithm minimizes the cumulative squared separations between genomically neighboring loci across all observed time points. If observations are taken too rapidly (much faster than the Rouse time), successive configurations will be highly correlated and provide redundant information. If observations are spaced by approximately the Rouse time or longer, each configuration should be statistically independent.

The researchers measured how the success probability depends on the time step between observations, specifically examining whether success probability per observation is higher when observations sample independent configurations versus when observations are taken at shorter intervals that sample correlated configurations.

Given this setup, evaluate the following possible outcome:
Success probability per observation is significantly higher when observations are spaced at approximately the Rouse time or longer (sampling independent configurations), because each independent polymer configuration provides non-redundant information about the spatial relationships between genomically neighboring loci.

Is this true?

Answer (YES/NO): YES